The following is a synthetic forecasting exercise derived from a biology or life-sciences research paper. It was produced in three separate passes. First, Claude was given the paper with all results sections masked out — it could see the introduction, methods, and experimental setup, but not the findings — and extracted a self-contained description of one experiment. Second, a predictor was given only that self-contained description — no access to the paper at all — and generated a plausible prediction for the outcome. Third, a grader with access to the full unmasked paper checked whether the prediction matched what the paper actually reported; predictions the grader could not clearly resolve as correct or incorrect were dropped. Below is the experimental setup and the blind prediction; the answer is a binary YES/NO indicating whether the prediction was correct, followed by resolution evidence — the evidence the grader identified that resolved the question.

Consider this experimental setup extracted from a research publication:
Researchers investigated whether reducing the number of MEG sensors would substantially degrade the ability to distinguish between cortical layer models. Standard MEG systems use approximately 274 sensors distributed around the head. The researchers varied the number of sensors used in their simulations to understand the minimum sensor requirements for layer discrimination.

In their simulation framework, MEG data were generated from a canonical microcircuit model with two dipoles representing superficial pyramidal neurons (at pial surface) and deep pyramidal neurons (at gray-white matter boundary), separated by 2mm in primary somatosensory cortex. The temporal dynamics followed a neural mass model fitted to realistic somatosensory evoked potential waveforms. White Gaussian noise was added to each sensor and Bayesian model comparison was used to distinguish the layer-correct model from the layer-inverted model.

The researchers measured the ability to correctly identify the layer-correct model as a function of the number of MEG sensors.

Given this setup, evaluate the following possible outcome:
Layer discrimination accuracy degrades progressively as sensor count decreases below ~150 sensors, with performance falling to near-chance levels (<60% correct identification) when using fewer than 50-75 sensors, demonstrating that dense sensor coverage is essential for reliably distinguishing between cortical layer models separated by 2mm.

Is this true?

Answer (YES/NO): NO